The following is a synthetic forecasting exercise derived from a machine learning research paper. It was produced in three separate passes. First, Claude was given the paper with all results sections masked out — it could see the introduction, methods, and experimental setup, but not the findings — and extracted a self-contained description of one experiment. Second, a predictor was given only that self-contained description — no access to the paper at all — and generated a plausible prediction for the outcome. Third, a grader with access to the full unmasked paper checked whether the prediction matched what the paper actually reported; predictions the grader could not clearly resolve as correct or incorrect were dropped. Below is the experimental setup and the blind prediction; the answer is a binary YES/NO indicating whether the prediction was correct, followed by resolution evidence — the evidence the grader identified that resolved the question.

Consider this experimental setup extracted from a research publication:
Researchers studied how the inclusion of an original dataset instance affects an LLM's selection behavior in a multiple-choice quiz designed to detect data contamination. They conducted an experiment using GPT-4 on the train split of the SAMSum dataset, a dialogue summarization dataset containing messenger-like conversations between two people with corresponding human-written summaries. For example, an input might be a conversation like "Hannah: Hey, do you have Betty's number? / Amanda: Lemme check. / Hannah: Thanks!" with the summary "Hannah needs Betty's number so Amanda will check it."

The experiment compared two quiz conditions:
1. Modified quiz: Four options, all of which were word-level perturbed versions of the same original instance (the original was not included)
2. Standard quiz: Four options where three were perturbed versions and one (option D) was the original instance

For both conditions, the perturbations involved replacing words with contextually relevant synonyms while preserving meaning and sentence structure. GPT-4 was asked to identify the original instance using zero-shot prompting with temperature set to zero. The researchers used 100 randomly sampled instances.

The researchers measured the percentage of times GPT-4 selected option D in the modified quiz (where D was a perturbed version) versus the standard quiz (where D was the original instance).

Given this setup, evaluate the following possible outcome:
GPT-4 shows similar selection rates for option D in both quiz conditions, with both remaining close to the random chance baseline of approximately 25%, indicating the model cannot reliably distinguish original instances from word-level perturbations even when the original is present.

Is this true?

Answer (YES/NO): NO